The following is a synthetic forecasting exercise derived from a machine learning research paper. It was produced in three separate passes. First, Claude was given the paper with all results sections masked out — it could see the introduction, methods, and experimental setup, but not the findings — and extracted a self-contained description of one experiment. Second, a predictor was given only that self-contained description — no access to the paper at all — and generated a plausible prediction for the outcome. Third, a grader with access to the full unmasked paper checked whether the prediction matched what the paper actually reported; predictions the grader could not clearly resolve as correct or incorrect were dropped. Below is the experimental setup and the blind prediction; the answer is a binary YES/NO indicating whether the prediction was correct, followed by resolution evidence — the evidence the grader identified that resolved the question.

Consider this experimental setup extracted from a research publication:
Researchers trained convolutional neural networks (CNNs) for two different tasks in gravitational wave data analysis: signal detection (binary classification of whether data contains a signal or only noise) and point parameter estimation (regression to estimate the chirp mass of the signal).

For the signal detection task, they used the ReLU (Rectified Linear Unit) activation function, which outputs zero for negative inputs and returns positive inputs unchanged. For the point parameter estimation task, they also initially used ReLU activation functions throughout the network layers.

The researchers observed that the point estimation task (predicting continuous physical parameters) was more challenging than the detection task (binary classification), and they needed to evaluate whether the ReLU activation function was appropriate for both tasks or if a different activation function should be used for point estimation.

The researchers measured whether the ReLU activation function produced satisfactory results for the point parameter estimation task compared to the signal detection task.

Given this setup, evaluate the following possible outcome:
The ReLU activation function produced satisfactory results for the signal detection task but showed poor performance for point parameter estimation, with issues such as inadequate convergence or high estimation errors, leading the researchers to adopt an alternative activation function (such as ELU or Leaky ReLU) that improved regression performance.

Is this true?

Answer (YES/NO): NO